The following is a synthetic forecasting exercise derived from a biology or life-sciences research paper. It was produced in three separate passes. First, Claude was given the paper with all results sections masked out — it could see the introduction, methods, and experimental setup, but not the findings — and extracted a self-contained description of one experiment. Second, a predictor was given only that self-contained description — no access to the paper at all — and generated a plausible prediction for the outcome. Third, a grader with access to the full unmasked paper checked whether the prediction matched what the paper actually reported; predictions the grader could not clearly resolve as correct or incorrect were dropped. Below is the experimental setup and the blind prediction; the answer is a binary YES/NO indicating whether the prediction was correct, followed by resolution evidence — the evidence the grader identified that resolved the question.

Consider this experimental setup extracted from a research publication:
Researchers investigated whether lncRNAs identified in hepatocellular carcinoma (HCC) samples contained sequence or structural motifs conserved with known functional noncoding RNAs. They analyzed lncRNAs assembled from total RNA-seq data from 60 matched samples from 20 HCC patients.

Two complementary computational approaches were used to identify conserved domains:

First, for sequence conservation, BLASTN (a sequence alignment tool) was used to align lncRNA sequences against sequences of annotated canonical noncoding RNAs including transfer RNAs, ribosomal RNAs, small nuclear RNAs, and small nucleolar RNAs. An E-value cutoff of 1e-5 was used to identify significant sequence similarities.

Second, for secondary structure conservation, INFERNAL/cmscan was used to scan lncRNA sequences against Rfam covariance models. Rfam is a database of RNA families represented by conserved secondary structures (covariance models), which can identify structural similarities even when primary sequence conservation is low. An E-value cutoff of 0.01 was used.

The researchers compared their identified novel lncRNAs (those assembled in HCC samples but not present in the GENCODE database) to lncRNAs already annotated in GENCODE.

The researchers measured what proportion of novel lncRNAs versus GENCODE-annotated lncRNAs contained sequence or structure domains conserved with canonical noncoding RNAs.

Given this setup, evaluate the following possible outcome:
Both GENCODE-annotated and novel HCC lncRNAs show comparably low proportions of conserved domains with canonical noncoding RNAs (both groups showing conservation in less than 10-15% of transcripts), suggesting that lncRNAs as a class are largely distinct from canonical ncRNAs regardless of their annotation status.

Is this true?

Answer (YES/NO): YES